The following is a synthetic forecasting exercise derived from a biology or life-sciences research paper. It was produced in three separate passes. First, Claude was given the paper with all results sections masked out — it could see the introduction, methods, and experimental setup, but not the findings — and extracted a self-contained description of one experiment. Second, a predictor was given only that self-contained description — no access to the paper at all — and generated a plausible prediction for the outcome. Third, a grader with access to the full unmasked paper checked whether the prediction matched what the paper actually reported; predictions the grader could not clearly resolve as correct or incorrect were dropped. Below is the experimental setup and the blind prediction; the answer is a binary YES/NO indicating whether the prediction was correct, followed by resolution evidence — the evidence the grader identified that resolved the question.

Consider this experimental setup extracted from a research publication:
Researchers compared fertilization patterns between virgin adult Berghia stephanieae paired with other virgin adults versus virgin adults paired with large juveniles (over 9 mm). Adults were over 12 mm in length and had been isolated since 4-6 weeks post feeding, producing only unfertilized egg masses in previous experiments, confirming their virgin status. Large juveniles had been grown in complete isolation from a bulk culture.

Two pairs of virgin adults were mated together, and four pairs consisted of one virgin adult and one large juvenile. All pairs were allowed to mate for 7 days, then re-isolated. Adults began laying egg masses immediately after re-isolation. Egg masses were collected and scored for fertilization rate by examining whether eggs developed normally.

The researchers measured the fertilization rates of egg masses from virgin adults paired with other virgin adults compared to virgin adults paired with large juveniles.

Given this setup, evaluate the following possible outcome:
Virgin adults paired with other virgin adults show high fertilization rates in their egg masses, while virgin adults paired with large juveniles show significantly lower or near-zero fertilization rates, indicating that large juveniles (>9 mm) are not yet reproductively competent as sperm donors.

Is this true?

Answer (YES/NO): NO